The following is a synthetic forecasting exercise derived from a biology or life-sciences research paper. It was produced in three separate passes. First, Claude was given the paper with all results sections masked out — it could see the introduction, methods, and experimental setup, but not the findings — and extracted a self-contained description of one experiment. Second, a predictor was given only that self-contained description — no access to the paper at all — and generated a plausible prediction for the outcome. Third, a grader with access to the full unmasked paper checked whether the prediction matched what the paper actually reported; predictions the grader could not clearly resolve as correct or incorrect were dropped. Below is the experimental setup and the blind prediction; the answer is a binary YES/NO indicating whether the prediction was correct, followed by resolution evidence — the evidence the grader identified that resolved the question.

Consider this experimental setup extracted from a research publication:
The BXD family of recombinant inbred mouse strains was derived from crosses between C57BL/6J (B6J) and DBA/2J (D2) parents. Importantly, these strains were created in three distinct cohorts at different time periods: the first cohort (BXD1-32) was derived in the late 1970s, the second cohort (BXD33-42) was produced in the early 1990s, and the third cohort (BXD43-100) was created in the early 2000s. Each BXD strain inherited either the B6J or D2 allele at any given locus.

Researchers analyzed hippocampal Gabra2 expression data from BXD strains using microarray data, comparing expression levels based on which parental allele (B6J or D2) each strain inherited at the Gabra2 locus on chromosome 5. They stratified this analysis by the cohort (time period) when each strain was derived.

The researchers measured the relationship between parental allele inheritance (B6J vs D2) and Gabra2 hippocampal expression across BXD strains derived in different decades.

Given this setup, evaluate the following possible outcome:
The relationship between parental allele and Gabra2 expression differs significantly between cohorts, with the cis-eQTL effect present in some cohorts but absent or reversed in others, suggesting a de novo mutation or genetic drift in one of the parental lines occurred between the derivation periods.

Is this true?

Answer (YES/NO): YES